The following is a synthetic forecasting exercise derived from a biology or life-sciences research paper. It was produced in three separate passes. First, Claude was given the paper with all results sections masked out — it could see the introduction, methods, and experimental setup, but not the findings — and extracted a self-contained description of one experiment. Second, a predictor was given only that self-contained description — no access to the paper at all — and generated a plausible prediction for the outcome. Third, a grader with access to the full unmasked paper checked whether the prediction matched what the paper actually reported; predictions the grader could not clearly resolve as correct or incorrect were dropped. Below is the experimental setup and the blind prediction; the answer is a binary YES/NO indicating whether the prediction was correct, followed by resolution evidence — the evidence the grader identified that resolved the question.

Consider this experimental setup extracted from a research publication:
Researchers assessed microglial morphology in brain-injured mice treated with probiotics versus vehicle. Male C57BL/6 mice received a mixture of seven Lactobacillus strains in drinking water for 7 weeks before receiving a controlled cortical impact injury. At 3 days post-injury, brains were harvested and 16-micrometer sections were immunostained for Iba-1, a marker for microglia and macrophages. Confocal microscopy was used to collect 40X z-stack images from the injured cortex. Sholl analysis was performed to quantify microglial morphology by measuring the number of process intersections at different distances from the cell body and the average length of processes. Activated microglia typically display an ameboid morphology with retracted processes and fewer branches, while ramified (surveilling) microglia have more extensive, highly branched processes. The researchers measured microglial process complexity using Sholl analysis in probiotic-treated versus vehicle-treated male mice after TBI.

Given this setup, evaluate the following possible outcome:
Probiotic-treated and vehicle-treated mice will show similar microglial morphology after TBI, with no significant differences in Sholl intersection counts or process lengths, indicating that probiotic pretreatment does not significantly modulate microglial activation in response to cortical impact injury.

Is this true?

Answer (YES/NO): NO